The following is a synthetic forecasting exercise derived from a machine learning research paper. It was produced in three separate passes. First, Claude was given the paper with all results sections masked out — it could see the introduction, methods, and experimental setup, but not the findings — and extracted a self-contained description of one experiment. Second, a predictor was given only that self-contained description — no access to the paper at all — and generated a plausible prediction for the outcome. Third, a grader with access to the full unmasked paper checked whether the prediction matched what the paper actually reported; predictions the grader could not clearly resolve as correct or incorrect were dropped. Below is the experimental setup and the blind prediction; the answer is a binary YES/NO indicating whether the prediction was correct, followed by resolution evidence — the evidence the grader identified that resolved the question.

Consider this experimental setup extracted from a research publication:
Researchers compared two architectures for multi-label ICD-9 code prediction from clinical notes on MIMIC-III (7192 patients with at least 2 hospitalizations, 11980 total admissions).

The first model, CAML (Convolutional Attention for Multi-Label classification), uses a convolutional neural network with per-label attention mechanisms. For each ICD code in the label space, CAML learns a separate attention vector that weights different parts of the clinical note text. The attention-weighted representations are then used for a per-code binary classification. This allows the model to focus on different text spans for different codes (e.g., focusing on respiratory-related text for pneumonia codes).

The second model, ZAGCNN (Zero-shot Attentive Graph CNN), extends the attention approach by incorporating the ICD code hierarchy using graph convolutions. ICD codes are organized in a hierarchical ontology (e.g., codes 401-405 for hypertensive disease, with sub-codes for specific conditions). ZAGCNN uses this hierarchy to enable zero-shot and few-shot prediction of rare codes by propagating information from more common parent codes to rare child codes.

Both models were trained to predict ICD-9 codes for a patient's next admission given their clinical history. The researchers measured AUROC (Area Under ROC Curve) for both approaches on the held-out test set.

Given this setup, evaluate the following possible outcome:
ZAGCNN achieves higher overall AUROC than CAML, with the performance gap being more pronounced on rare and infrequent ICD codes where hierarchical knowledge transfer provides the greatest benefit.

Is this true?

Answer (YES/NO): NO